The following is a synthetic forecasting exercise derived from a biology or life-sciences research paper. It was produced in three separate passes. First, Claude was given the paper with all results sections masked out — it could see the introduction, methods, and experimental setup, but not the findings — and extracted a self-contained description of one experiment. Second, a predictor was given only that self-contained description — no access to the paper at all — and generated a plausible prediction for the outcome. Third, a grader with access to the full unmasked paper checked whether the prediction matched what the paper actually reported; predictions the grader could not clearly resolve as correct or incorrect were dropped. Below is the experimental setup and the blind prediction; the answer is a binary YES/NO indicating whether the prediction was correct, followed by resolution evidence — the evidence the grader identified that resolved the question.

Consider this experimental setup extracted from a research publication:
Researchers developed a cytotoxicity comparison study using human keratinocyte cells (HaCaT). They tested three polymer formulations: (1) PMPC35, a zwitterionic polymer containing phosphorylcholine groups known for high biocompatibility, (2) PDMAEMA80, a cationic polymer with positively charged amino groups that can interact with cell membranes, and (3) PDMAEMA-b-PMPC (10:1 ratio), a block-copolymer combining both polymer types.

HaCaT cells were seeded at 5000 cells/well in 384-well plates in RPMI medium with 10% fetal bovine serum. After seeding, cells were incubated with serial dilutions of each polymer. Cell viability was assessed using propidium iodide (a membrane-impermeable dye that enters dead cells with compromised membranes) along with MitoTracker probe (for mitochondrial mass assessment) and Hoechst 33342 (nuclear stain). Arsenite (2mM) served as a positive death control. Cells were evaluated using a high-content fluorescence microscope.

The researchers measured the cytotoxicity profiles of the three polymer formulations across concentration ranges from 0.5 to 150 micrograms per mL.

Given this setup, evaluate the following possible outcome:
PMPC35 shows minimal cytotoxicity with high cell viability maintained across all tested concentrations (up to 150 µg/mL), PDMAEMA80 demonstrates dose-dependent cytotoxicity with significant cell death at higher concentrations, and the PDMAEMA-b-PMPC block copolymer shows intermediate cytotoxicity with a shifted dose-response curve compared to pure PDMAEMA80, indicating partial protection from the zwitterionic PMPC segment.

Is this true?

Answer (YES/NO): NO